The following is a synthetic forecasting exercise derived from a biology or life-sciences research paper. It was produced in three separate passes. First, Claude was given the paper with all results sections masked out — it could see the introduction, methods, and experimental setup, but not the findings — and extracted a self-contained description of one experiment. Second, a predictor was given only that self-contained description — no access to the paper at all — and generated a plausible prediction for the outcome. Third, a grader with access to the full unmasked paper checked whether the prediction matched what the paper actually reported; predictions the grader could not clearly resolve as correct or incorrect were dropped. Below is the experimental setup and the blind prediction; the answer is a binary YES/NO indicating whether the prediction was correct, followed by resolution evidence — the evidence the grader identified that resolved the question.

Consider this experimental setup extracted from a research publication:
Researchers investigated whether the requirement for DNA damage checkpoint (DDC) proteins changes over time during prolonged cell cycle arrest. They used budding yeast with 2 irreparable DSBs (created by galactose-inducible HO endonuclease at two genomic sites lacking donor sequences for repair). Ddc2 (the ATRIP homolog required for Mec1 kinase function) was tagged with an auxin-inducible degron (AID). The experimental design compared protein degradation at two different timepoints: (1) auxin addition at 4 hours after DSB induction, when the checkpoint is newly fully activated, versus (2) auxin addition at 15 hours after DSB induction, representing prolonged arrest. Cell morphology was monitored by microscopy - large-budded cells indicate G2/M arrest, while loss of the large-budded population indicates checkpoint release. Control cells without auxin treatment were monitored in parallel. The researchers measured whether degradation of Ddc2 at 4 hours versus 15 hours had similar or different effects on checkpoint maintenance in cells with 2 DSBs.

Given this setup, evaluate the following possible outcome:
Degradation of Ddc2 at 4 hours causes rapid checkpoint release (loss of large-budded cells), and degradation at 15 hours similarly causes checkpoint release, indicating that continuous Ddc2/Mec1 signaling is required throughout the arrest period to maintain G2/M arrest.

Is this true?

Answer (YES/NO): NO